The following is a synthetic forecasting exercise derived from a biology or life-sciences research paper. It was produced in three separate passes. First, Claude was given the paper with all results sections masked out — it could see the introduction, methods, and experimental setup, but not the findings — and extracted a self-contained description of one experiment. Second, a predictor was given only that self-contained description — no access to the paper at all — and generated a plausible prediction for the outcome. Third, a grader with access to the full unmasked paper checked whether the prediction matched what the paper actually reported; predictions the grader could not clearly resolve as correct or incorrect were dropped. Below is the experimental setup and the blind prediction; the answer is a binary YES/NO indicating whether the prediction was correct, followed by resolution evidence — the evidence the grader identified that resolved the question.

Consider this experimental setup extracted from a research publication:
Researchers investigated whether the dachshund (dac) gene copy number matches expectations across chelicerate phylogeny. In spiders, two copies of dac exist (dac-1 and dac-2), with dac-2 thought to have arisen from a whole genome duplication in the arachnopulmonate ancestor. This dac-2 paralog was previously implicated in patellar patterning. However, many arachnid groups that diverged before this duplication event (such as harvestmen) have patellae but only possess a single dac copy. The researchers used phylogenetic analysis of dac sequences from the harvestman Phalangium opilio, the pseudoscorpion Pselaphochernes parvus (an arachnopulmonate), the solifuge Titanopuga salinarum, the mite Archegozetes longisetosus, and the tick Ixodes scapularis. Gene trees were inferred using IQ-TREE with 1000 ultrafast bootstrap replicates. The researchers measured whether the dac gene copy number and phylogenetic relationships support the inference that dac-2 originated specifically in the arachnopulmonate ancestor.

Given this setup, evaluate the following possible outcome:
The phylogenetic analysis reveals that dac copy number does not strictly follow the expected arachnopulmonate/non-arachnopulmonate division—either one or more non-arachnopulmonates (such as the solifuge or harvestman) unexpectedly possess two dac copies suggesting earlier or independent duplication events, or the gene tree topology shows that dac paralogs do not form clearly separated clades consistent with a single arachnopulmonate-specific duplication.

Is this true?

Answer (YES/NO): YES